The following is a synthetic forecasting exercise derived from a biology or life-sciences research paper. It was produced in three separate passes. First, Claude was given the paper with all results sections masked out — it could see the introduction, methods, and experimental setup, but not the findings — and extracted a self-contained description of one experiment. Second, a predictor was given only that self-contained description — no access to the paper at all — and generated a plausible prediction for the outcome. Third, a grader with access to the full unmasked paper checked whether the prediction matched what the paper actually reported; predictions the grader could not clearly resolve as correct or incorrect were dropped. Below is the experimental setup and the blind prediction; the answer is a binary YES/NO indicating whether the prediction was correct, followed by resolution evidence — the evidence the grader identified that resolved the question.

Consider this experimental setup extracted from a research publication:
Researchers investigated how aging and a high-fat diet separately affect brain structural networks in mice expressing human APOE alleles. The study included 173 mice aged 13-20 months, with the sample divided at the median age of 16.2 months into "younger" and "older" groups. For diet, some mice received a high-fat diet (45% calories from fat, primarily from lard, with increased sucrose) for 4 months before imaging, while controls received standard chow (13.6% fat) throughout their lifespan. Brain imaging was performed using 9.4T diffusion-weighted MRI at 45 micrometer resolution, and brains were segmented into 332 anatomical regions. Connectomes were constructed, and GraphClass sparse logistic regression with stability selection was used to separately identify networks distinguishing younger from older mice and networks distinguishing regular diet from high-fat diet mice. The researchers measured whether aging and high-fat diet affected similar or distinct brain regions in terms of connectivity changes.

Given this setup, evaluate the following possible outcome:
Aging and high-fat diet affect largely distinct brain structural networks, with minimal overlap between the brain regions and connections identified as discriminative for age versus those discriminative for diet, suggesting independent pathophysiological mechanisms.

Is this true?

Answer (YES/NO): NO